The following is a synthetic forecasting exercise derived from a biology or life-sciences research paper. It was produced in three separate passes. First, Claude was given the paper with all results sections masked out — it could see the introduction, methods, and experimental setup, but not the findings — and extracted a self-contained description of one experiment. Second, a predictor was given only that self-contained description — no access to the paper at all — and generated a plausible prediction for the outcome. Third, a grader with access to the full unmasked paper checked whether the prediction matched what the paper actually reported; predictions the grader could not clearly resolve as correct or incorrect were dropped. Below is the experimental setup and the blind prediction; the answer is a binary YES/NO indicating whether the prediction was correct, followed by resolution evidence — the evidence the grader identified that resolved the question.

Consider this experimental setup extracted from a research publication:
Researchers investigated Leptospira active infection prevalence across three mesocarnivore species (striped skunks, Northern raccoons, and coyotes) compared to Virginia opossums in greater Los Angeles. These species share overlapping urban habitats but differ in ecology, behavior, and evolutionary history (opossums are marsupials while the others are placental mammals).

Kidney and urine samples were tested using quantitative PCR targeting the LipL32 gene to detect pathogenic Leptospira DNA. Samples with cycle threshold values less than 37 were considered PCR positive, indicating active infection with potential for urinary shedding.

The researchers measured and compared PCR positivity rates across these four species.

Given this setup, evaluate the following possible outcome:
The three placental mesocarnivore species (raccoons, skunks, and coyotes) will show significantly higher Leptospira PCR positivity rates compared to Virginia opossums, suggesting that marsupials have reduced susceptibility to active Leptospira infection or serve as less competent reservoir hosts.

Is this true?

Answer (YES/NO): NO